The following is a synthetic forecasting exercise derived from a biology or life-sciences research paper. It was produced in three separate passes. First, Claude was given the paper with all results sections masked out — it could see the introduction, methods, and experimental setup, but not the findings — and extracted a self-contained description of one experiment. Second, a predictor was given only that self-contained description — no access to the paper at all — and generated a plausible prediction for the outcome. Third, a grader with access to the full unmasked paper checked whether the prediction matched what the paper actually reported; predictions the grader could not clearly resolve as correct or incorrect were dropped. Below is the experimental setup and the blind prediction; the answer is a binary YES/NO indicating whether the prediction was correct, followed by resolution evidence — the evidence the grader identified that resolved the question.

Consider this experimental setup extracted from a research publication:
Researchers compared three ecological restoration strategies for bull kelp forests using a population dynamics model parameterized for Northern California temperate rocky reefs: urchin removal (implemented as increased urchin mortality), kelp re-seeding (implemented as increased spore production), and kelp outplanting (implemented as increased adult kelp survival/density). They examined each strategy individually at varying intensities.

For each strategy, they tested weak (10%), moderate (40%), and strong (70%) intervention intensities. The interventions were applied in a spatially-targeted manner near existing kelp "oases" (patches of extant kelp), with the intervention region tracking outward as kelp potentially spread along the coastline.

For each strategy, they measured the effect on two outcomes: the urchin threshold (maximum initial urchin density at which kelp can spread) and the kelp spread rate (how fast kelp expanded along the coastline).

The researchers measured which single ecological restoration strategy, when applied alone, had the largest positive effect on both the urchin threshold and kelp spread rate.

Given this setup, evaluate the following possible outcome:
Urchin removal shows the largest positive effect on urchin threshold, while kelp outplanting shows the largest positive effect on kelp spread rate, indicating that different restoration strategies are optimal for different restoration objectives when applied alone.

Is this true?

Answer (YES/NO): NO